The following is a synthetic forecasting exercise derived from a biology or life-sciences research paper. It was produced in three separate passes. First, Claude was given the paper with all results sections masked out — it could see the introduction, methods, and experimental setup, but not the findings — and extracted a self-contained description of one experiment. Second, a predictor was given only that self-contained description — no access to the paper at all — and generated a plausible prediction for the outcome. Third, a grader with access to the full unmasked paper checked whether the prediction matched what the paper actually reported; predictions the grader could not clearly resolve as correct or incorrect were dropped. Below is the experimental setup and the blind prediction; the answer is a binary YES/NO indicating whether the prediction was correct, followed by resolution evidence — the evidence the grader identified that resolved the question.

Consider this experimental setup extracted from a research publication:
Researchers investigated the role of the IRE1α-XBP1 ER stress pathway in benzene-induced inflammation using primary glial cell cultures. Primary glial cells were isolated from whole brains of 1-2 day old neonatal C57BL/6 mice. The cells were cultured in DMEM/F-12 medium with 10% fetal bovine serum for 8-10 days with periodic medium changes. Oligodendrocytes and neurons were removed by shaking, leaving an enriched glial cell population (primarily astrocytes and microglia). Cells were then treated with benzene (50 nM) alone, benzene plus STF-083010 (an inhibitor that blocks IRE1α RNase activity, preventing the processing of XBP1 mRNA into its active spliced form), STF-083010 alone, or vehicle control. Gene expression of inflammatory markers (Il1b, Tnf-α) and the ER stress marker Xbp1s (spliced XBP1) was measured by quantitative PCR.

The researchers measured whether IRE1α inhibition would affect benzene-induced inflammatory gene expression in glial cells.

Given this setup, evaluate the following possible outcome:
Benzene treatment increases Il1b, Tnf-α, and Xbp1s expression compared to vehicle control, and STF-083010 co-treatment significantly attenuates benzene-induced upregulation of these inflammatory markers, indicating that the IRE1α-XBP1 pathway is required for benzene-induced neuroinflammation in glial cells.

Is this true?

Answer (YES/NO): YES